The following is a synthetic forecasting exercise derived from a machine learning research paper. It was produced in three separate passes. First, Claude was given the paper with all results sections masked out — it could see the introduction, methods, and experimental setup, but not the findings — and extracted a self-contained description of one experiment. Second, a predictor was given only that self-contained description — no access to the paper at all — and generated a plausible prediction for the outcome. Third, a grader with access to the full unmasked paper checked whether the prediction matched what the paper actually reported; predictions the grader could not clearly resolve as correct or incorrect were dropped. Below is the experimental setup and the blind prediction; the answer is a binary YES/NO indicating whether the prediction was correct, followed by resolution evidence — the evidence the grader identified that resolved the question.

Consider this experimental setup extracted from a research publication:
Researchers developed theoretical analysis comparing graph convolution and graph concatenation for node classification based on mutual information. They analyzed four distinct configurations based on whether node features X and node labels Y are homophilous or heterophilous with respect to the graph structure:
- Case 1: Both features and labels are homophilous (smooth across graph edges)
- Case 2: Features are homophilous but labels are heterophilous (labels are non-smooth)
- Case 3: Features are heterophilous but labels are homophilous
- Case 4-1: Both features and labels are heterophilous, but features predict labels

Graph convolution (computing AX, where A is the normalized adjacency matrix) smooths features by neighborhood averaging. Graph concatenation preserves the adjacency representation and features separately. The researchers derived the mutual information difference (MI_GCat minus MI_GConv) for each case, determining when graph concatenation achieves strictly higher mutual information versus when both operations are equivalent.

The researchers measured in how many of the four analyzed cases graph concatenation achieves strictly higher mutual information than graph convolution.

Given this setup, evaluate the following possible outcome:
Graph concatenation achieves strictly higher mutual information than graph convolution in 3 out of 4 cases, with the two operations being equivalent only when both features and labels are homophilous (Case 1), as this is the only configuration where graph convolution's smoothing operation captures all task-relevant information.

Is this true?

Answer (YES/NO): NO